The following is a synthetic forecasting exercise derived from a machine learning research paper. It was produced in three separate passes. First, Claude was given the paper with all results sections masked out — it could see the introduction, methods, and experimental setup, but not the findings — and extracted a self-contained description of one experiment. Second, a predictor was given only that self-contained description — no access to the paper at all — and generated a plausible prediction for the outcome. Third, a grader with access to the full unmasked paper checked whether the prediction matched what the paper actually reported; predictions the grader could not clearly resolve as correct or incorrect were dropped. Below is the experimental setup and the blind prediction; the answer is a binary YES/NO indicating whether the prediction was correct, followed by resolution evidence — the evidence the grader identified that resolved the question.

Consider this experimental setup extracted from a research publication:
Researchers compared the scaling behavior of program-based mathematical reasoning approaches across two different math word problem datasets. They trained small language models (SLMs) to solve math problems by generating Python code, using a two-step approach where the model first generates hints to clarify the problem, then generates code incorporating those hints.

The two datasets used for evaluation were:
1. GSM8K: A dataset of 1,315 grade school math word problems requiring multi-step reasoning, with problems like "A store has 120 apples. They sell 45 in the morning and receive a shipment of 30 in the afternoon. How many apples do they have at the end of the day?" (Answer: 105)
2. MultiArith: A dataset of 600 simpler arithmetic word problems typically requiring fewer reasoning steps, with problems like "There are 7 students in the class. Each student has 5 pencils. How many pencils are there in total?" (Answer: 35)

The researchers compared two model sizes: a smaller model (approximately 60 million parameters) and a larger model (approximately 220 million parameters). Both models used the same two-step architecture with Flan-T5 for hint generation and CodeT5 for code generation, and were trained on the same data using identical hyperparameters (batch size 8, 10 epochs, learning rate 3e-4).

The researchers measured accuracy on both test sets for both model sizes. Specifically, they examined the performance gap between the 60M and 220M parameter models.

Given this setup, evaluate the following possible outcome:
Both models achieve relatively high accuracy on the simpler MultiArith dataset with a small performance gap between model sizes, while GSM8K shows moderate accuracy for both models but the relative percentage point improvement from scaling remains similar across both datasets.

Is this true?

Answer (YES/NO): NO